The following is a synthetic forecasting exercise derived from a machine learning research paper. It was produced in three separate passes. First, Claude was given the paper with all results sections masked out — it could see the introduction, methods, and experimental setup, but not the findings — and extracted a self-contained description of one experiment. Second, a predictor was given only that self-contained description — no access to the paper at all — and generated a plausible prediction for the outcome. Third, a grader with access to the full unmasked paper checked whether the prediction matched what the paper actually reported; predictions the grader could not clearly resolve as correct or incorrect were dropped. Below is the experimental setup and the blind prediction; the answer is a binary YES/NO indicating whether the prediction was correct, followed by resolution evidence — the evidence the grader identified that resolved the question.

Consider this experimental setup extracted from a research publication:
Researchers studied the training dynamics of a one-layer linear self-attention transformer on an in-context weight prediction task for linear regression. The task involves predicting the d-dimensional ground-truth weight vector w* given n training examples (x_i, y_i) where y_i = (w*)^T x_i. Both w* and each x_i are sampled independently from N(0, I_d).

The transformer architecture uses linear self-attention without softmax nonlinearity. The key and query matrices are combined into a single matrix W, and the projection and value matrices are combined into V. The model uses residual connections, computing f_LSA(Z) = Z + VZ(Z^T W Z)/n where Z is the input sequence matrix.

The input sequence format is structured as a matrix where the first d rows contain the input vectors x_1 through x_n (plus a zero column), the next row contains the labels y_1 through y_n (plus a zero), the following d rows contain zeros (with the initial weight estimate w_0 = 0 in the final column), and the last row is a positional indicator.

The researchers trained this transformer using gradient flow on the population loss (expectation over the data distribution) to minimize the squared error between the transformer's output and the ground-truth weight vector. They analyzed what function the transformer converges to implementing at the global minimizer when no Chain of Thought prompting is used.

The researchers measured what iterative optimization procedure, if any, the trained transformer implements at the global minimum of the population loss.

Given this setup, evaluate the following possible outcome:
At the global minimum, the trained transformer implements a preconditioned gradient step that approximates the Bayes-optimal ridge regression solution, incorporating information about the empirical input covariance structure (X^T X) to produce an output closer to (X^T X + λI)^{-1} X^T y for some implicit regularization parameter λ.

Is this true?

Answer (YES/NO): NO